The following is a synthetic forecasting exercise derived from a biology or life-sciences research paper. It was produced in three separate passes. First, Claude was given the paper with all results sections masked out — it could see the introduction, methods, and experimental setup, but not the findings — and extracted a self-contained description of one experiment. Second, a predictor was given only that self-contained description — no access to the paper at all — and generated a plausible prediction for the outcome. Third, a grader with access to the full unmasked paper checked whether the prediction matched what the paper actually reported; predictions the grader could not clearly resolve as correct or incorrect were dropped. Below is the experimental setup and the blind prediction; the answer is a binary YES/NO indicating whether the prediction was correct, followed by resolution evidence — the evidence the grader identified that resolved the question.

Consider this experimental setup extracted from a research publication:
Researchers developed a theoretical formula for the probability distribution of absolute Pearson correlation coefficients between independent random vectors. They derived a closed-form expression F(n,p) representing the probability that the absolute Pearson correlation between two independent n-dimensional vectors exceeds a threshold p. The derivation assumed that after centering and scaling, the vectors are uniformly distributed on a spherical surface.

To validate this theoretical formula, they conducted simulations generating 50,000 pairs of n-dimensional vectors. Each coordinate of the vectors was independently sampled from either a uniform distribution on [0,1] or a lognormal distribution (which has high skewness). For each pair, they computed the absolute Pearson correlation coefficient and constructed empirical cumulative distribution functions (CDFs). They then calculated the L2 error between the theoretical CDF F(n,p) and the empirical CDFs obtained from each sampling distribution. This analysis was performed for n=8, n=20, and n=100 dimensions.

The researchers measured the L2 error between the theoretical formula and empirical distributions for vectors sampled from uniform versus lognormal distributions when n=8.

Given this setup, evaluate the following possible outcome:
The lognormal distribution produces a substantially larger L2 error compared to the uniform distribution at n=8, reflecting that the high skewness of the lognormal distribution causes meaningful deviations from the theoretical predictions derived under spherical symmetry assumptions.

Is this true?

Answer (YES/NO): YES